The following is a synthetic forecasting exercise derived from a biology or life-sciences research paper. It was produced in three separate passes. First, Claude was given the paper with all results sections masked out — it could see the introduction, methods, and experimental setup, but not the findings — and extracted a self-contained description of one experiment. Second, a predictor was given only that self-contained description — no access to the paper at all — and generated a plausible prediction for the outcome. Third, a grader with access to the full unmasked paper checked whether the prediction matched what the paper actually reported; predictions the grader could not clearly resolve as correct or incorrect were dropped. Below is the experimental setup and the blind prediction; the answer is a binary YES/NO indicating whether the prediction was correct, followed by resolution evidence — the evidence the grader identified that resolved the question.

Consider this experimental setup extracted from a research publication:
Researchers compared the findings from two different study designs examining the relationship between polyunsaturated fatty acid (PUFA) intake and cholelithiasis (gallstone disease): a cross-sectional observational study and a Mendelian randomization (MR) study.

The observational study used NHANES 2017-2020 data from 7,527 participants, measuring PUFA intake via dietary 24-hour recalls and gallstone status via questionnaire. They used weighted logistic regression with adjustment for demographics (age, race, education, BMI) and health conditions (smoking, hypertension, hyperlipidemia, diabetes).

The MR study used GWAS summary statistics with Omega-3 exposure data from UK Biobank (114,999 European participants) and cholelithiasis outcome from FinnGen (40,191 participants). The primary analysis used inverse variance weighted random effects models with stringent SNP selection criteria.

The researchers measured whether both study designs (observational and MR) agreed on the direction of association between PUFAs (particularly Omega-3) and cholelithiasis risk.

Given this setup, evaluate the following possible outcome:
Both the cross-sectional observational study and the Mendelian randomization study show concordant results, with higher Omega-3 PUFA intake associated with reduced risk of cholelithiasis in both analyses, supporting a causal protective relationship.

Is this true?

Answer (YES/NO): NO